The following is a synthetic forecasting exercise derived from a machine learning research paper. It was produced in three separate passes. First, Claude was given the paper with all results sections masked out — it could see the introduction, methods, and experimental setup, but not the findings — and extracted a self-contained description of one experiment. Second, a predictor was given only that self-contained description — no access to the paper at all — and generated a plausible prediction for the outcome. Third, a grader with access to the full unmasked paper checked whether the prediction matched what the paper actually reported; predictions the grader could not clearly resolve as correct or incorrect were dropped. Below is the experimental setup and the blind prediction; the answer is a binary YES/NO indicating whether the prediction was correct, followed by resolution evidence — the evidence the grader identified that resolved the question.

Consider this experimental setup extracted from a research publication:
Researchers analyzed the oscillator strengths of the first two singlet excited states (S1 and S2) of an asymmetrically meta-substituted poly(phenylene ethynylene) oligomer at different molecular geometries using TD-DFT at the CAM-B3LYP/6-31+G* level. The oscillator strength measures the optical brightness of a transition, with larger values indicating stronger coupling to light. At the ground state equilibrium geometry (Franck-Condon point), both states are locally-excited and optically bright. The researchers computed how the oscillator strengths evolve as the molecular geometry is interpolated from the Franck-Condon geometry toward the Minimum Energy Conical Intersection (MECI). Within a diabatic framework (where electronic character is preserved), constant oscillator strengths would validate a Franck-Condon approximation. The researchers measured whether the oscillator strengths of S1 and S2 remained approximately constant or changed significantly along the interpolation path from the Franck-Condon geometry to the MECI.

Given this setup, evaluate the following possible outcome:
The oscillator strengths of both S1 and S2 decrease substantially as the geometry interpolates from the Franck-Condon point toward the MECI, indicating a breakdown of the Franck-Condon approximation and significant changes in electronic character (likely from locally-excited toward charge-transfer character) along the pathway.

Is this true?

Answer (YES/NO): NO